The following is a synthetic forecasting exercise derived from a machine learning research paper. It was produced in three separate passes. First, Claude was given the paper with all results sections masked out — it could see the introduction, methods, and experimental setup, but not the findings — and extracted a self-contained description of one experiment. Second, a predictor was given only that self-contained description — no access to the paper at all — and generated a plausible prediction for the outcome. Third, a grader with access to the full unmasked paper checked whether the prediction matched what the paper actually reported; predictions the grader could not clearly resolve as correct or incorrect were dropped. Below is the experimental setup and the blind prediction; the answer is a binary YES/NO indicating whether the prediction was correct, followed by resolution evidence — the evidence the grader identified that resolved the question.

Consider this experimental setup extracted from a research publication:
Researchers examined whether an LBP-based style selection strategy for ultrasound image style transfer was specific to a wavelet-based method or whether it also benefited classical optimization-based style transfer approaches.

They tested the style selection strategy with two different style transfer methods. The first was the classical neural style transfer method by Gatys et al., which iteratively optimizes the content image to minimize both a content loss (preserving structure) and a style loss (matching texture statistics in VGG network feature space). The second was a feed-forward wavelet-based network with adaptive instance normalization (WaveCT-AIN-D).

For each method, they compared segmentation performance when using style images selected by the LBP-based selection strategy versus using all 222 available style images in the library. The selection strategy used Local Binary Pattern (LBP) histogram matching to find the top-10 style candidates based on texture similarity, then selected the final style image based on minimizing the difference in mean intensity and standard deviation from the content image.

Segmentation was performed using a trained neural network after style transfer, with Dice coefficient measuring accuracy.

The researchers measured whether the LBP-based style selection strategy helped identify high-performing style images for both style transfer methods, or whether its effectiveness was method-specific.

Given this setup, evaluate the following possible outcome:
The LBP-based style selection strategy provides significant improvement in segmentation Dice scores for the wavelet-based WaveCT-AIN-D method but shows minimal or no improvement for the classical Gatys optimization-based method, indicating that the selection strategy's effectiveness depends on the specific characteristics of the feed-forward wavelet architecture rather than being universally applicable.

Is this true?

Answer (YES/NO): NO